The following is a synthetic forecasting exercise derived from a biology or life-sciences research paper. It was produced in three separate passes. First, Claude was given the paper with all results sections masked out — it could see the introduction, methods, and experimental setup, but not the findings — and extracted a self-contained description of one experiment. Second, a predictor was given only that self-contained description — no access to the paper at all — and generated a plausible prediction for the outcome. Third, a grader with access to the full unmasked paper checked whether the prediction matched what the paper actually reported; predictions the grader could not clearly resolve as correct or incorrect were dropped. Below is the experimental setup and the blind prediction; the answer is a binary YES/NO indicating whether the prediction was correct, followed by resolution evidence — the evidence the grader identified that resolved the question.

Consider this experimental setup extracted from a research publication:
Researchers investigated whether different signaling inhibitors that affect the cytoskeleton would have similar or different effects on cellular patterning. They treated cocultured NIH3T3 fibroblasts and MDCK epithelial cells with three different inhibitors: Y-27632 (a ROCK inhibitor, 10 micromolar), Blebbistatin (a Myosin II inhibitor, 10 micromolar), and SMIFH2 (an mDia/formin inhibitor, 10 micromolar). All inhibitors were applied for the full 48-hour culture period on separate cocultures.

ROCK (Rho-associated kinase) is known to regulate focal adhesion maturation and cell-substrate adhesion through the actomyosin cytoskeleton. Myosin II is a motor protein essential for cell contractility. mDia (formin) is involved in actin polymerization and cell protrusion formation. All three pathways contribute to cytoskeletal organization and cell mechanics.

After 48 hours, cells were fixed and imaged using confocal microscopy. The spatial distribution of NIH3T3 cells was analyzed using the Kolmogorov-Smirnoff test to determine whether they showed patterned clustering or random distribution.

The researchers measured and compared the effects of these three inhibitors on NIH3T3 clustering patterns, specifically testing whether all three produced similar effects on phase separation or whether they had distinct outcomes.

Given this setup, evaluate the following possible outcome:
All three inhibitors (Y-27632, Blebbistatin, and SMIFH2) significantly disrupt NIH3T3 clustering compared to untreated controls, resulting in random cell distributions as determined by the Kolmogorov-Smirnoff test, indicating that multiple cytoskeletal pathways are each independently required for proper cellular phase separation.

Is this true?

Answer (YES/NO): NO